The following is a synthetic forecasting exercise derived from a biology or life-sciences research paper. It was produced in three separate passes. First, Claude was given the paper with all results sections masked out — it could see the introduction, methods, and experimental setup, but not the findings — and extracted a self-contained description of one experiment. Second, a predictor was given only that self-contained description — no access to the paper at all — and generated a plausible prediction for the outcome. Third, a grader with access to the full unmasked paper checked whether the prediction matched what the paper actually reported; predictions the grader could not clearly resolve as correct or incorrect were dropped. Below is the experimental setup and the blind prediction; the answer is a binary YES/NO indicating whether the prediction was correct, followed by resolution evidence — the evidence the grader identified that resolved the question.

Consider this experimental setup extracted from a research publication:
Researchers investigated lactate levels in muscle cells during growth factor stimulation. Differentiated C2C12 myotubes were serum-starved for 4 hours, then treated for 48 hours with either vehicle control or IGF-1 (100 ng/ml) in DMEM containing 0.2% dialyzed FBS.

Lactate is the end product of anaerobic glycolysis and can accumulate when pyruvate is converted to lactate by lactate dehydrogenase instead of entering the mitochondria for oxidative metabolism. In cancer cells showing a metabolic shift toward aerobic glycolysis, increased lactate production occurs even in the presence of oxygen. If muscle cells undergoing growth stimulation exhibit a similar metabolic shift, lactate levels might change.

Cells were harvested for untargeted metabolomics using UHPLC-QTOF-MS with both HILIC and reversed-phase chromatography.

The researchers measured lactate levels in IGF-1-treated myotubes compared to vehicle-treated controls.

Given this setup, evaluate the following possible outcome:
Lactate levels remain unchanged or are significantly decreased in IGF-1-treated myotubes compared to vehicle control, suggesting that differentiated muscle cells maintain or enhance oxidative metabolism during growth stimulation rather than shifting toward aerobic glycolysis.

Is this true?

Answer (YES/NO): NO